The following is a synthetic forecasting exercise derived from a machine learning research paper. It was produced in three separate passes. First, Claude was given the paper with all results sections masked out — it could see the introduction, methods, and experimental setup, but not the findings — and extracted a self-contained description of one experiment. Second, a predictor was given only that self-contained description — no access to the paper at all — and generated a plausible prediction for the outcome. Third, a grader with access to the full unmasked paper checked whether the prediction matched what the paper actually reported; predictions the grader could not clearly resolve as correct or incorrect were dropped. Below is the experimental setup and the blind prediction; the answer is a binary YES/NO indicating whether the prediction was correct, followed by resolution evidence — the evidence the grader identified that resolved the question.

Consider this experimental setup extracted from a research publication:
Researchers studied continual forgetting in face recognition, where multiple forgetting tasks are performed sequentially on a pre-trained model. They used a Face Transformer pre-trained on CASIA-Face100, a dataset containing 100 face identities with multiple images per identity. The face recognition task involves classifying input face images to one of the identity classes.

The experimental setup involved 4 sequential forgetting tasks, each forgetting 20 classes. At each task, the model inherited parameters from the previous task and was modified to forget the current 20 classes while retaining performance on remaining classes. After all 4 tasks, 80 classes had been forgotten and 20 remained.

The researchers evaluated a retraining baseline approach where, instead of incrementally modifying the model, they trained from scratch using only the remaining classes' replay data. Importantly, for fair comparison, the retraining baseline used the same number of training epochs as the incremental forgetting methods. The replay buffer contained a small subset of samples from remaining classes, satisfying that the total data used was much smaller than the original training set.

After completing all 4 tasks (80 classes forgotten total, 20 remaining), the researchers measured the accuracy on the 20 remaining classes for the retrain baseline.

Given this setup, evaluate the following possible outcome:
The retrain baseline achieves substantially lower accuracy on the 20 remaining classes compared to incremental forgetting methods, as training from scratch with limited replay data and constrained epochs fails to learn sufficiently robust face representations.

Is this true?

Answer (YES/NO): YES